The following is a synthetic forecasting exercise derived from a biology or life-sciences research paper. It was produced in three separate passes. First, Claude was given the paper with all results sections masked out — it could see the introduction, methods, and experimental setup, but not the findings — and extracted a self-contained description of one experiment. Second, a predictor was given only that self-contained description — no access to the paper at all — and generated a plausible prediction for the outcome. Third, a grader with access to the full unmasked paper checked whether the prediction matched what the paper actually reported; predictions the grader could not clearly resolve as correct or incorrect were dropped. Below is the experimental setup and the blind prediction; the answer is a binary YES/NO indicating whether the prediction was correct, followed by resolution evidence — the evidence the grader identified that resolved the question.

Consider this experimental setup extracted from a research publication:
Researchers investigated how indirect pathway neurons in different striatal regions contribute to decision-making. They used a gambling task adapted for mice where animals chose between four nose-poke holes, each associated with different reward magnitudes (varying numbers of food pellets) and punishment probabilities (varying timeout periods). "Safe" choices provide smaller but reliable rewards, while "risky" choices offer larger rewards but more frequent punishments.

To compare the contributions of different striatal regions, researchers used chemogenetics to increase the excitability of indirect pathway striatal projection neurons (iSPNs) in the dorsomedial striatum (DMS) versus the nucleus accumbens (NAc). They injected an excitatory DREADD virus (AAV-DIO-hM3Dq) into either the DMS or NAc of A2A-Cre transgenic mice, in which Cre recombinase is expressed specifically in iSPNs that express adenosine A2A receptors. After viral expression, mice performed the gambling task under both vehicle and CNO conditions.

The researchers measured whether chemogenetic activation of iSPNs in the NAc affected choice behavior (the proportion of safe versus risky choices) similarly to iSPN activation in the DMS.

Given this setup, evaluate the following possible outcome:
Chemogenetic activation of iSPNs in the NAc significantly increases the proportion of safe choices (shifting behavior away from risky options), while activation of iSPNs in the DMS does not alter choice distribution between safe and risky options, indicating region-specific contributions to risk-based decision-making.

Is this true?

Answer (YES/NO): NO